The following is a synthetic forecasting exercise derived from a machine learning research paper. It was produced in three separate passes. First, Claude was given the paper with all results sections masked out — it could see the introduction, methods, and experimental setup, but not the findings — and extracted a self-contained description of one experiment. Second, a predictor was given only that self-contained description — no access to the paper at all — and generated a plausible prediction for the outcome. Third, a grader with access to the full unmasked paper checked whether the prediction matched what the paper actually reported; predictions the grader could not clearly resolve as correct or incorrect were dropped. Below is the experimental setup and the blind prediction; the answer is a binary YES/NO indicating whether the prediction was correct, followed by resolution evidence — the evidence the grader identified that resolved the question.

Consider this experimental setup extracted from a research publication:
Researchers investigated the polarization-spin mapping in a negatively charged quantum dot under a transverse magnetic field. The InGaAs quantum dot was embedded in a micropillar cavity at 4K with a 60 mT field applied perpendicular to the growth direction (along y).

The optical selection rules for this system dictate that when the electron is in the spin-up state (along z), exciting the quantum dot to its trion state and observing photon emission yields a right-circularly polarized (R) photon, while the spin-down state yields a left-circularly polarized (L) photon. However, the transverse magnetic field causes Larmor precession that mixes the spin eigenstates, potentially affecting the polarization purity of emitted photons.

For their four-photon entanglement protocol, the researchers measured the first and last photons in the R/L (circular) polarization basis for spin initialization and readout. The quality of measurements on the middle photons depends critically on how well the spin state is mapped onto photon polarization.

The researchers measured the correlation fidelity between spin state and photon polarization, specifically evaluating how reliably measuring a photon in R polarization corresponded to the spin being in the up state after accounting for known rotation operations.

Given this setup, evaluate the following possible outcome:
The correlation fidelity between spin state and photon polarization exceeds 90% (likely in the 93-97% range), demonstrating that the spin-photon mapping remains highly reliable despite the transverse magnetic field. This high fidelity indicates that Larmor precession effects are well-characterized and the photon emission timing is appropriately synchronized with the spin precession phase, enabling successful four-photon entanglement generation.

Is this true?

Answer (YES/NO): NO